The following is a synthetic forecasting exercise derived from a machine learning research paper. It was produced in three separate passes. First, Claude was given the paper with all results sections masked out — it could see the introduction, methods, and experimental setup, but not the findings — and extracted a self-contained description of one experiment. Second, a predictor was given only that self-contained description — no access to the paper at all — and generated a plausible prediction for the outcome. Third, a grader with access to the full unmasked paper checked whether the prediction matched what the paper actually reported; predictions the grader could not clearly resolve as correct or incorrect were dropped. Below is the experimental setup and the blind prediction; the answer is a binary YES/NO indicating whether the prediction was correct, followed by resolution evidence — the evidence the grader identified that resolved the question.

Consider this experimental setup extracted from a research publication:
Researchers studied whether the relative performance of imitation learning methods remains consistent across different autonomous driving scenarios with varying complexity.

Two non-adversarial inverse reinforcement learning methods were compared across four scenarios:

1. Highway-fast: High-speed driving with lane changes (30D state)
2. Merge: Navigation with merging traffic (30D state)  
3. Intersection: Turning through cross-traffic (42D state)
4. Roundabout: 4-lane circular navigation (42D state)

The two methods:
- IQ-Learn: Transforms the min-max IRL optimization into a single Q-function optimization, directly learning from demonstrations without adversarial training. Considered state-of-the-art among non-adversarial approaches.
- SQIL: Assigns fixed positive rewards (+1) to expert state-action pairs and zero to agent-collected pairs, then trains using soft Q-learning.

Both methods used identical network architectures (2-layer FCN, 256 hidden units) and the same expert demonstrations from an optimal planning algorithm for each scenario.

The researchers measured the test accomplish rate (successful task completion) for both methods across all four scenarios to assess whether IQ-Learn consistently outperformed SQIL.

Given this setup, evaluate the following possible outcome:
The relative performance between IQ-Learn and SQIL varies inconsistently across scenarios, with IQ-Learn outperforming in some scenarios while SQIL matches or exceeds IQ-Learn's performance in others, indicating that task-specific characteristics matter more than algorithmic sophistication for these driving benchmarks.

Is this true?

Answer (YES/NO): YES